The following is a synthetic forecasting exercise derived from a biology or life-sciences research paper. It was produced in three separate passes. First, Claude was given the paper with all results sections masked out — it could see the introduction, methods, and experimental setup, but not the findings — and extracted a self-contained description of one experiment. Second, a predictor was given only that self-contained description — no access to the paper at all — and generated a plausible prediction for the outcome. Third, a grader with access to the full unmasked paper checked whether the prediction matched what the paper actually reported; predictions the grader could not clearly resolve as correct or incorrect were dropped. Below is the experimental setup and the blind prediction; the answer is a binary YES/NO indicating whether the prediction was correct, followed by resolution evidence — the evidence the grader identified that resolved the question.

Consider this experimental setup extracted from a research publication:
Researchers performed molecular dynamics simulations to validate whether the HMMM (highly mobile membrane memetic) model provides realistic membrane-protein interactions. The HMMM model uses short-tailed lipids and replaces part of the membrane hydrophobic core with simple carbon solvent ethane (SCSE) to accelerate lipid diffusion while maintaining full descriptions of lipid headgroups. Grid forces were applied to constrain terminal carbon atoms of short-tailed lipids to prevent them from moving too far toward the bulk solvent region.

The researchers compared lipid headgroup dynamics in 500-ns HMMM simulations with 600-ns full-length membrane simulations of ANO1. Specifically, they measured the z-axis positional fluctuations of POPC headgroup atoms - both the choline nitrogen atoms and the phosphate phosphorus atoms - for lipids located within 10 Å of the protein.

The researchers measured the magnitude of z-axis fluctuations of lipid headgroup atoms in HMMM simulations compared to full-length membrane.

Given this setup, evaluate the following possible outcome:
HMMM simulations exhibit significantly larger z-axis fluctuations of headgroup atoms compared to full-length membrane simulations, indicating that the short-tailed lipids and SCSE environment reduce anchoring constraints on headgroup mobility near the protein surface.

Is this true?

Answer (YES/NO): NO